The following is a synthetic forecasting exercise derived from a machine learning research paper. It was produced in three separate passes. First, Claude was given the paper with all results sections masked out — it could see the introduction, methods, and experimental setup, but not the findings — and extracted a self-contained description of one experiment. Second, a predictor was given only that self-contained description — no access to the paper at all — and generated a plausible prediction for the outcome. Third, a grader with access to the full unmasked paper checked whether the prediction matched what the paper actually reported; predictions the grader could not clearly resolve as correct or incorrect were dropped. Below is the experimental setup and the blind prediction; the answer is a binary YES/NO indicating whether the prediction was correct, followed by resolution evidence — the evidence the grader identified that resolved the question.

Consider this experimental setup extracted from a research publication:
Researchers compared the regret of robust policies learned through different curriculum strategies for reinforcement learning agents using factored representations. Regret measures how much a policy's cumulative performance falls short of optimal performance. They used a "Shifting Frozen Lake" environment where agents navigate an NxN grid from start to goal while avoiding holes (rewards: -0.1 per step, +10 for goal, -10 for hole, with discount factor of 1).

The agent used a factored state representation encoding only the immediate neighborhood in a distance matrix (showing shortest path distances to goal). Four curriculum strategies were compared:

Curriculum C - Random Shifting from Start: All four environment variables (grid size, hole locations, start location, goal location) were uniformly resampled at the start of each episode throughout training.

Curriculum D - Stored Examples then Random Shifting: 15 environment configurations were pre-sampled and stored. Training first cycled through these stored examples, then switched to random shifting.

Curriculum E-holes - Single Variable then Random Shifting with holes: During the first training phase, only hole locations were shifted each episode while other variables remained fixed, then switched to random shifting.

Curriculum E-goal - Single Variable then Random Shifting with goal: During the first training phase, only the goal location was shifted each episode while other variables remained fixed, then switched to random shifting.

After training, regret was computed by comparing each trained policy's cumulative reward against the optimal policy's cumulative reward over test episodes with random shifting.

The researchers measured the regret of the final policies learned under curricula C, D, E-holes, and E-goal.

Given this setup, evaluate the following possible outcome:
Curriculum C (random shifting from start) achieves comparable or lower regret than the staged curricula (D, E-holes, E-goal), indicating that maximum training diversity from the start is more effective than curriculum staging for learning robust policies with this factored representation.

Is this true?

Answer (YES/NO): YES